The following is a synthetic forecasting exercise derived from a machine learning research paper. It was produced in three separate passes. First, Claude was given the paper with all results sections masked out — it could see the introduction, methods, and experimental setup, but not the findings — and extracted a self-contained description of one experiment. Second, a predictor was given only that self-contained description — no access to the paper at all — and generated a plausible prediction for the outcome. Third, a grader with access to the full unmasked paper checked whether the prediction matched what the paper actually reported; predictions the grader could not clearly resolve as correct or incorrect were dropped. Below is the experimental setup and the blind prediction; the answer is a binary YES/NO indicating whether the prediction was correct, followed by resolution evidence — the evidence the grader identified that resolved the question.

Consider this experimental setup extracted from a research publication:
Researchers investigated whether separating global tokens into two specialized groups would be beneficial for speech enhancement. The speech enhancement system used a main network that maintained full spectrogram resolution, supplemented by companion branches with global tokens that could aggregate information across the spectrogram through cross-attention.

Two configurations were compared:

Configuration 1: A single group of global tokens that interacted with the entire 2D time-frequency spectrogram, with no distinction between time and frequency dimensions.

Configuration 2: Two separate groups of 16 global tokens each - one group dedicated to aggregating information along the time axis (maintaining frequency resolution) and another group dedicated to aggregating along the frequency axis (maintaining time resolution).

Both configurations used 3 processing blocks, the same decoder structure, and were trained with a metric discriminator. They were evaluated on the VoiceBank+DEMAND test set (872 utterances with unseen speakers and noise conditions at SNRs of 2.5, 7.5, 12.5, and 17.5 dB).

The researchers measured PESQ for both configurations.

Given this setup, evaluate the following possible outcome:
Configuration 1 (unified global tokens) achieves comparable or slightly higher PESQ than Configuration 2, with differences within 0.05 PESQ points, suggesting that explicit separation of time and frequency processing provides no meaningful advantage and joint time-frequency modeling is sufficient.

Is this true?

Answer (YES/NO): NO